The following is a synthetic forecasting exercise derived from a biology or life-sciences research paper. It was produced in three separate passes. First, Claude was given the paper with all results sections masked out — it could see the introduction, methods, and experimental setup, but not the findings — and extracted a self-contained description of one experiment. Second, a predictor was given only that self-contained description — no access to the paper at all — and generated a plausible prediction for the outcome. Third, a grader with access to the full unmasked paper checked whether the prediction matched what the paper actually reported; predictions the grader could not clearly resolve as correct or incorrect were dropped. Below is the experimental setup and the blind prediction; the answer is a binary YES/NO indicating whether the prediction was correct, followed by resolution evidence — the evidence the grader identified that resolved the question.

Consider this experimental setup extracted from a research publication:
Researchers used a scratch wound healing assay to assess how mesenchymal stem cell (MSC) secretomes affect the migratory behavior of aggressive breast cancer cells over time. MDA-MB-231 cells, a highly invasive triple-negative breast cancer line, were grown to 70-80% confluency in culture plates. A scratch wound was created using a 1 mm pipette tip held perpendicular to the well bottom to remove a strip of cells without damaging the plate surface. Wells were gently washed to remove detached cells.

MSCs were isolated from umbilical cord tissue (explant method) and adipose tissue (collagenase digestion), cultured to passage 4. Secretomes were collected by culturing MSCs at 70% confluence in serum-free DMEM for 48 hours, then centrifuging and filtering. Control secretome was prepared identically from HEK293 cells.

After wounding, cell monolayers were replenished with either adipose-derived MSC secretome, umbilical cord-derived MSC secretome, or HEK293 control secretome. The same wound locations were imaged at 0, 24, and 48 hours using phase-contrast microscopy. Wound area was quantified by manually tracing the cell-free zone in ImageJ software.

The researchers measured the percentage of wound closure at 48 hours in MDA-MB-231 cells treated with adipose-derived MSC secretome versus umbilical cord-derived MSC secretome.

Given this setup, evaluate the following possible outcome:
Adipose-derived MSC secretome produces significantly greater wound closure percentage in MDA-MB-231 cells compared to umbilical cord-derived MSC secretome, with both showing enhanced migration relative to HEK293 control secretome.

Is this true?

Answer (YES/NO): NO